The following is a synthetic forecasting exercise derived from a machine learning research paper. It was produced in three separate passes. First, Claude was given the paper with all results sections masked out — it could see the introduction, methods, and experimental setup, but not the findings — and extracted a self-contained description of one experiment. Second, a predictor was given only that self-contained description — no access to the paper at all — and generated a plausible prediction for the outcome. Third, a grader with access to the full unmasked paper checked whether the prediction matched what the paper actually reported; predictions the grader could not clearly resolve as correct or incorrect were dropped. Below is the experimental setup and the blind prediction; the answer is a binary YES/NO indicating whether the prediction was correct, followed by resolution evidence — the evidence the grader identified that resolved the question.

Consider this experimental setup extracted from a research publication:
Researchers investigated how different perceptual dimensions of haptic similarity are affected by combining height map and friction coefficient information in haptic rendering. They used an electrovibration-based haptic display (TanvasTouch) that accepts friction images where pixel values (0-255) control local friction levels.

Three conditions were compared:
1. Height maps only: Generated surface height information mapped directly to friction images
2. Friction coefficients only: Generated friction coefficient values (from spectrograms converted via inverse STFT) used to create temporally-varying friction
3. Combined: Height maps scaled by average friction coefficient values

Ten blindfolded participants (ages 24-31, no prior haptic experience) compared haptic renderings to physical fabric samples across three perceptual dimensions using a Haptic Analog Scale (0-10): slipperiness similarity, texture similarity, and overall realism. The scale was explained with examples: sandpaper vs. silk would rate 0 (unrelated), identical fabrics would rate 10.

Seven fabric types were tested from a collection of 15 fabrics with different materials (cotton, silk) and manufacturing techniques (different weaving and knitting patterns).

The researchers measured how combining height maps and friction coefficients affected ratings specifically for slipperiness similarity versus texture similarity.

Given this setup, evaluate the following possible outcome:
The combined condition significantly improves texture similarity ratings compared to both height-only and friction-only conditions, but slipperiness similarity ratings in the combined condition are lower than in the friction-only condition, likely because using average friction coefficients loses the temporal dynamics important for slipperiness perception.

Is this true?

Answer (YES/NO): NO